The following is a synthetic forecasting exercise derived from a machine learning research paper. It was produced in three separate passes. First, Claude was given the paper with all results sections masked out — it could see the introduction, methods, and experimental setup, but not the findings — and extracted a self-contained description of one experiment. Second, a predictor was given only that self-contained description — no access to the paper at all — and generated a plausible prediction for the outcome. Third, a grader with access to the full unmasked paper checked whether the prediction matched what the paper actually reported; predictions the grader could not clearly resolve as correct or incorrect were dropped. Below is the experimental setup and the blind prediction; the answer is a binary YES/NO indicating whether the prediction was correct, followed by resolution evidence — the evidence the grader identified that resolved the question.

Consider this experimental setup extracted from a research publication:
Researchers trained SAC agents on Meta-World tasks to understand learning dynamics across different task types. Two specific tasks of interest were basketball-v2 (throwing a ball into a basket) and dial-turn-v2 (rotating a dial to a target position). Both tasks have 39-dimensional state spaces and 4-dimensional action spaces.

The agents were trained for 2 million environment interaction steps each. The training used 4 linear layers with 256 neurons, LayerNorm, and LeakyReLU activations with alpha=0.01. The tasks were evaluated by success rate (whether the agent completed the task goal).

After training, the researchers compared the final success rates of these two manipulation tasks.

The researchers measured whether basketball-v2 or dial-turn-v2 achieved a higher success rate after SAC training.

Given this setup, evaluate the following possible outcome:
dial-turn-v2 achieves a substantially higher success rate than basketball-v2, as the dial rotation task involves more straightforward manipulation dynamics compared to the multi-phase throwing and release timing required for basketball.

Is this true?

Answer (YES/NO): NO